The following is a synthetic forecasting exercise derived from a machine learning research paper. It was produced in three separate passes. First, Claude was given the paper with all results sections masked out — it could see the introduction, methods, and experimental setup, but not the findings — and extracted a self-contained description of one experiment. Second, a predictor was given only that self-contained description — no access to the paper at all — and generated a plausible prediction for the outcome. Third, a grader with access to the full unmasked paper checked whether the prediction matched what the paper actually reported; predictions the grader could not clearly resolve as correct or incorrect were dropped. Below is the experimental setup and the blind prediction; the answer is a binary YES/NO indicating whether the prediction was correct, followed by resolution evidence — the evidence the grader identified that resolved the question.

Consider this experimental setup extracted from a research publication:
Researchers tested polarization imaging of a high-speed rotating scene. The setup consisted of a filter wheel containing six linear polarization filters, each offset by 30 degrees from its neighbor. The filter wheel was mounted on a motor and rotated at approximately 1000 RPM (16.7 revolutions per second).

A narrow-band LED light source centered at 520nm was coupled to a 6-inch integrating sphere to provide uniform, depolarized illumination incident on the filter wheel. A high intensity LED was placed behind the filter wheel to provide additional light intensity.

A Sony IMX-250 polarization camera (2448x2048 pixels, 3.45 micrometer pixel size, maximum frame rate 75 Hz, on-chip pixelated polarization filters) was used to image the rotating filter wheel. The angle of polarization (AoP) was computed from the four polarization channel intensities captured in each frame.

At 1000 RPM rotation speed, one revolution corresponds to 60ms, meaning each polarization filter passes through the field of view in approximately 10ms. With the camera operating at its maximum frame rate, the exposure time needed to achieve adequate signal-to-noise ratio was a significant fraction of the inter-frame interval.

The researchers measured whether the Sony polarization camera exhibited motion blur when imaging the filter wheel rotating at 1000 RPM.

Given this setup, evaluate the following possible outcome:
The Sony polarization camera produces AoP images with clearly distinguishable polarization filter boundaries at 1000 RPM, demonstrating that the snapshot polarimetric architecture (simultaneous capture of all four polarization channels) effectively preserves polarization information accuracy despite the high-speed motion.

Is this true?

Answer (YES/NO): NO